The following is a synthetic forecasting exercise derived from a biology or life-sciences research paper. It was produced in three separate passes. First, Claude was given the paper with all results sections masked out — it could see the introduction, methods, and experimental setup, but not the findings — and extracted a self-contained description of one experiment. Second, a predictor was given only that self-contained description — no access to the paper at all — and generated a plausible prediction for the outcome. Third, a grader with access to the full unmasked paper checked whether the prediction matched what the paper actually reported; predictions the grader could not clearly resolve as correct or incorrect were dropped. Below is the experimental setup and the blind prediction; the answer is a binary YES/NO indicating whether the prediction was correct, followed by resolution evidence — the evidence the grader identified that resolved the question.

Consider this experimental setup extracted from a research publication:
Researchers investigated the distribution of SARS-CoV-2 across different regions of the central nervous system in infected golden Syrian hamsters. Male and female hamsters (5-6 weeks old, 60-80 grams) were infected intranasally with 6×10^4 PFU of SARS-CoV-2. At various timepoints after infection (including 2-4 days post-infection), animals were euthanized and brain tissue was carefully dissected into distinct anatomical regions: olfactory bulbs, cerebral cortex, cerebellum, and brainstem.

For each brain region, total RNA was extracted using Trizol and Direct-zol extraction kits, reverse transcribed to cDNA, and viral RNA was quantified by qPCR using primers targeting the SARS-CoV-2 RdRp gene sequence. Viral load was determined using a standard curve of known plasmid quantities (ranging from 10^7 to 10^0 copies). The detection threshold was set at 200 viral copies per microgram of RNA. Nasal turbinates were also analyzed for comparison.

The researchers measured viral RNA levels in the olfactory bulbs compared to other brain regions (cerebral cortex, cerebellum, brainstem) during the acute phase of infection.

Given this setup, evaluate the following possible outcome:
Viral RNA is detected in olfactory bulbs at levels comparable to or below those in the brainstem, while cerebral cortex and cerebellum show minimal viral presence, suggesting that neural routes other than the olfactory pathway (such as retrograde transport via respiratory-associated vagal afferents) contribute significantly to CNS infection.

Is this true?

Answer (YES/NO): NO